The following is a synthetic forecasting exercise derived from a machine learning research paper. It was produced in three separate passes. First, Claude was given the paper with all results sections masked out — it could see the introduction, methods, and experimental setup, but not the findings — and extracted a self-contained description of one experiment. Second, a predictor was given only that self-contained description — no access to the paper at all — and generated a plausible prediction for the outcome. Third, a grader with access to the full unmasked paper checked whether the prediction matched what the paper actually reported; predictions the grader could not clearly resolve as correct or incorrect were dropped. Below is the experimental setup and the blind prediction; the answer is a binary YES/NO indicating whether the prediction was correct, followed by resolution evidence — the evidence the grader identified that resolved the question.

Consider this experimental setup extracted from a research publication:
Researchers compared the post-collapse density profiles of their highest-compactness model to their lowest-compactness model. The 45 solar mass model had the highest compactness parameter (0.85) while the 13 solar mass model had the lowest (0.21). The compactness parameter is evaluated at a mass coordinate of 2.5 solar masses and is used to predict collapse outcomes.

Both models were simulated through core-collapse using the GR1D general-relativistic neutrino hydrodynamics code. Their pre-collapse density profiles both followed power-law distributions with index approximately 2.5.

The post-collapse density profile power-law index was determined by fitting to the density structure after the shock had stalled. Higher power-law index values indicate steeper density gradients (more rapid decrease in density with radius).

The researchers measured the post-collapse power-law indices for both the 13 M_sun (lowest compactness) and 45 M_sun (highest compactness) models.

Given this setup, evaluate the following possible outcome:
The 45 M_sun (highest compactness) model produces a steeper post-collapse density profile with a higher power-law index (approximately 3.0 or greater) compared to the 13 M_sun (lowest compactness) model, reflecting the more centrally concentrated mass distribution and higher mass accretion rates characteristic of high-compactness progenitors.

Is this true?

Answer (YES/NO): NO